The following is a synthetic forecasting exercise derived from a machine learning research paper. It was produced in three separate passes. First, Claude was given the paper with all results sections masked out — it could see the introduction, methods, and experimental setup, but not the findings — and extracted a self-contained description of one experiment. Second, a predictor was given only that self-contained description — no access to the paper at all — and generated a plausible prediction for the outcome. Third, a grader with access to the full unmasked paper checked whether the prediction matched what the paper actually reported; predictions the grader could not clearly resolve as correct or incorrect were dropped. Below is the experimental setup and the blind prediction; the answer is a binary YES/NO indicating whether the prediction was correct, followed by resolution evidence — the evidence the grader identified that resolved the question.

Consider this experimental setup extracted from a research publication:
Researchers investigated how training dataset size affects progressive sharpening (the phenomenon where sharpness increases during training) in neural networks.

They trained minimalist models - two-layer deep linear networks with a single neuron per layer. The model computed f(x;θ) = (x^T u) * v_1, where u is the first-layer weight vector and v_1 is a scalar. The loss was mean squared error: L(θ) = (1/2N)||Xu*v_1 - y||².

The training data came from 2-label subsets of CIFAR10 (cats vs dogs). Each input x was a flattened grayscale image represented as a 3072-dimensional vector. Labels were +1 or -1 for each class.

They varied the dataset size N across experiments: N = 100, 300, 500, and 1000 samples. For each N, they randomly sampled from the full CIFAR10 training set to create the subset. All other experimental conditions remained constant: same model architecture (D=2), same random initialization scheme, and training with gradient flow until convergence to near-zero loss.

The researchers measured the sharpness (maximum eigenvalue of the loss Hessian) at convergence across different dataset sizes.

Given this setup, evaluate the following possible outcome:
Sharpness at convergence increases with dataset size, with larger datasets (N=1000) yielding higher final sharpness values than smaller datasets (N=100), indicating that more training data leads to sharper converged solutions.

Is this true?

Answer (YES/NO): YES